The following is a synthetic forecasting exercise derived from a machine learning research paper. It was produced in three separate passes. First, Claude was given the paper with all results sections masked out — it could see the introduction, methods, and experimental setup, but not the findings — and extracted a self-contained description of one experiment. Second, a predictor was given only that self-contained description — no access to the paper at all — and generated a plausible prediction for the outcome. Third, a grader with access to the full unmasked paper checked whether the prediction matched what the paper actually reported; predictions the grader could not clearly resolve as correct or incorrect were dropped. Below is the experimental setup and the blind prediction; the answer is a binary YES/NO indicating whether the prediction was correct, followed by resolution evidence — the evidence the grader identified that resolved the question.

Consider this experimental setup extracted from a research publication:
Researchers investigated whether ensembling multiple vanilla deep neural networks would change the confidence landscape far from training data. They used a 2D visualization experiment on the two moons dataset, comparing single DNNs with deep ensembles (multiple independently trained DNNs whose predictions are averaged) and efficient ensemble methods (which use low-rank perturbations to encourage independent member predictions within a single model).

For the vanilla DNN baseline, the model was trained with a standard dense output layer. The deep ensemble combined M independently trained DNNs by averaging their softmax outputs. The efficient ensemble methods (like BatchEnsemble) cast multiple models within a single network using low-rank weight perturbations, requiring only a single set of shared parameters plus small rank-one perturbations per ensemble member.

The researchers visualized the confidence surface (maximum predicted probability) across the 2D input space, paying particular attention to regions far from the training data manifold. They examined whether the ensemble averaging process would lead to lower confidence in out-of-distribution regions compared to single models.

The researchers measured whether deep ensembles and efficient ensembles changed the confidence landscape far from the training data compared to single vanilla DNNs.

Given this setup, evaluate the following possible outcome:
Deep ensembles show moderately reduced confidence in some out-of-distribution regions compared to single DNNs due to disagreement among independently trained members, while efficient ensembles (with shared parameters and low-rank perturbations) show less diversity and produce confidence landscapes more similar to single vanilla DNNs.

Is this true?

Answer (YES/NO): NO